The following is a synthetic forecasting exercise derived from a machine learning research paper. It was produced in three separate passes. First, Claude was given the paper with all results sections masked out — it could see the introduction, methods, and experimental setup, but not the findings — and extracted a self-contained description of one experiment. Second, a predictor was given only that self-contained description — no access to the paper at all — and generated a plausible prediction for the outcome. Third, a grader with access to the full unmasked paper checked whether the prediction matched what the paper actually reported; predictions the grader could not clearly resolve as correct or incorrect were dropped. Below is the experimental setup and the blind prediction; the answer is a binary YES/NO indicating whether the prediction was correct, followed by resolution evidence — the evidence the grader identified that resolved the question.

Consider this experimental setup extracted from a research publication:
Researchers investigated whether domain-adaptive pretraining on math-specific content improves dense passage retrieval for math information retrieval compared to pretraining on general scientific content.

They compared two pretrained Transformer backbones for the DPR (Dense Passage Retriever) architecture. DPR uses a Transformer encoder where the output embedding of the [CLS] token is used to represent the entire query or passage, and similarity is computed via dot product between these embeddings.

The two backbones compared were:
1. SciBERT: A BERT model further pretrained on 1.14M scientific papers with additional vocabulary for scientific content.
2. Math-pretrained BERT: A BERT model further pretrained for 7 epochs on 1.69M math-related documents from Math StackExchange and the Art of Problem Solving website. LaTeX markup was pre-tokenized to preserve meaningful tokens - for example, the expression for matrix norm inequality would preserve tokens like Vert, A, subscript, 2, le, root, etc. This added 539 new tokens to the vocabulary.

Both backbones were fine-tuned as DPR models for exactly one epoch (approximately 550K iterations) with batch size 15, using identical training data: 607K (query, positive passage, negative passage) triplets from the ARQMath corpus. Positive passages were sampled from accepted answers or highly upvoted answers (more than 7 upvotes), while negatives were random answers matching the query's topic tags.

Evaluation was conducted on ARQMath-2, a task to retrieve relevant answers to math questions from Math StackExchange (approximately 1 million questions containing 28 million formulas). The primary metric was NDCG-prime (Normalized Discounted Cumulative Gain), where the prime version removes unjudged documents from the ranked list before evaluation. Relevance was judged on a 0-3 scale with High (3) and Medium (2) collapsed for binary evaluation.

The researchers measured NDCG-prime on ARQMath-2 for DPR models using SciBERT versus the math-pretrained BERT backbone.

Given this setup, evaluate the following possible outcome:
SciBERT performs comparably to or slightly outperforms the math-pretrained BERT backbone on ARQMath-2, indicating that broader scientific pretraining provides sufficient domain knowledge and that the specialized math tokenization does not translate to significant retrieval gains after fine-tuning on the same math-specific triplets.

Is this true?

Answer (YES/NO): NO